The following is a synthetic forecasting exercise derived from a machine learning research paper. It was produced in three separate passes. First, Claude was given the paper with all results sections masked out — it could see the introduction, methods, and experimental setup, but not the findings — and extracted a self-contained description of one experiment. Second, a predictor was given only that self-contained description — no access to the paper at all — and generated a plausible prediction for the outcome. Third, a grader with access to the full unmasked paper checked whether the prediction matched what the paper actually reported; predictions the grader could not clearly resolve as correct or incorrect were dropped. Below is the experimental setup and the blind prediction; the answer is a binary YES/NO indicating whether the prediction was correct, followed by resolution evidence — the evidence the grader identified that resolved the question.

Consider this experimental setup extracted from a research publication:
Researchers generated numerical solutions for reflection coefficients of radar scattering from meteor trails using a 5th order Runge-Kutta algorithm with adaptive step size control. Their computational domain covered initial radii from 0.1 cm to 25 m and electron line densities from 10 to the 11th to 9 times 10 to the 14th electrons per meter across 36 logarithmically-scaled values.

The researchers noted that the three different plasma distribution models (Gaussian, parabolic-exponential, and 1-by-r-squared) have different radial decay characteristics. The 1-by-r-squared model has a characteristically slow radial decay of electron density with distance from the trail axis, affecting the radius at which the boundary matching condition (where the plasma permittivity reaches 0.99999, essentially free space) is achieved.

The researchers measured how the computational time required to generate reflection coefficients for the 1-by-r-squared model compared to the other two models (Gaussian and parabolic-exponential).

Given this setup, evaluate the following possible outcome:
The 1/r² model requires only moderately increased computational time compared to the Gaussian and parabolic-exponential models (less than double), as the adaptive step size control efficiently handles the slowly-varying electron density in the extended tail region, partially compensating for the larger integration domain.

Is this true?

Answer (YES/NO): NO